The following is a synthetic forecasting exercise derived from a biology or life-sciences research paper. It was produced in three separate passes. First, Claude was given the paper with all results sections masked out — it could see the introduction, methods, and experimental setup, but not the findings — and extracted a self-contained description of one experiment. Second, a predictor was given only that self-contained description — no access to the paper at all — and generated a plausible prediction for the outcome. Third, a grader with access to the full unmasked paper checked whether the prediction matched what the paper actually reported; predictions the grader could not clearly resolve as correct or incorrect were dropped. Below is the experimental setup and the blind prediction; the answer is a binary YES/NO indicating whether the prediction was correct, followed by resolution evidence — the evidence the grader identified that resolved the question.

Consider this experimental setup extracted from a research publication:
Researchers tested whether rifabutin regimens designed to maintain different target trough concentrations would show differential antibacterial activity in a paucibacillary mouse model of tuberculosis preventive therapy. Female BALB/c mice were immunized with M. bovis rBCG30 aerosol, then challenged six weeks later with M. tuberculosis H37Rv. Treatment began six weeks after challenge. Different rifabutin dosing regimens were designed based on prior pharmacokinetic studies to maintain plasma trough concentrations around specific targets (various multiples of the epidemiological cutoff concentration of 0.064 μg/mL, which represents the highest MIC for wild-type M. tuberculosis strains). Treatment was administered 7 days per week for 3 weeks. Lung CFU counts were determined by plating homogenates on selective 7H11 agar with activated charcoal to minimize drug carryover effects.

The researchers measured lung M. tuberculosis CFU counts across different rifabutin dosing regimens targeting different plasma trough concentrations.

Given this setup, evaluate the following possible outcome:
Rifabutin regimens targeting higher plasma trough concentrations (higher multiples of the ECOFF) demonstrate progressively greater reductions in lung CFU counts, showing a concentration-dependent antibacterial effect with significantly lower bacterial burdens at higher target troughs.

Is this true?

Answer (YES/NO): YES